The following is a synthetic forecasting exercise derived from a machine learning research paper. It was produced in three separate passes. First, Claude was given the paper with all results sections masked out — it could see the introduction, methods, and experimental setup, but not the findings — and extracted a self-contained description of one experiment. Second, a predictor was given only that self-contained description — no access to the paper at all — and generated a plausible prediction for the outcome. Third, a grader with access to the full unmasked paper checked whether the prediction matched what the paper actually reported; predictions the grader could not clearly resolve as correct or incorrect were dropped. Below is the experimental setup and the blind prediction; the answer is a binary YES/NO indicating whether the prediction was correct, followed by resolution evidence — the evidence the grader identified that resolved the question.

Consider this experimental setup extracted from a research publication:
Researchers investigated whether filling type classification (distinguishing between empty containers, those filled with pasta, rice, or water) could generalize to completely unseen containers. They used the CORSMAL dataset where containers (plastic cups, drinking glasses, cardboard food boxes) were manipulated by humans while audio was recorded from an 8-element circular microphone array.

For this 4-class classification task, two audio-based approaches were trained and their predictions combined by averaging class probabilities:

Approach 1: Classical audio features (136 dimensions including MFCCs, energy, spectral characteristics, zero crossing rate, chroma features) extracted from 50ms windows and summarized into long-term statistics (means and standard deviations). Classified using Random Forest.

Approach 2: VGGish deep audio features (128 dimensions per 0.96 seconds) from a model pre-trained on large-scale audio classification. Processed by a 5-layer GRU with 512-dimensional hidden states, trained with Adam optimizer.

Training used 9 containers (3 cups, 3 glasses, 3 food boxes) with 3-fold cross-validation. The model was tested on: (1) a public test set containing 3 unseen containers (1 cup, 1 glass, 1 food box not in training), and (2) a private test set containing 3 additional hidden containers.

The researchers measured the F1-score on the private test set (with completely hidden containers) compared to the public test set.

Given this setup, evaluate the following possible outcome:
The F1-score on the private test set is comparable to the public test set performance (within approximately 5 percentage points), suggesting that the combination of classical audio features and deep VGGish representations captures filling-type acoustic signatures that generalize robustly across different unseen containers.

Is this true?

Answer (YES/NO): YES